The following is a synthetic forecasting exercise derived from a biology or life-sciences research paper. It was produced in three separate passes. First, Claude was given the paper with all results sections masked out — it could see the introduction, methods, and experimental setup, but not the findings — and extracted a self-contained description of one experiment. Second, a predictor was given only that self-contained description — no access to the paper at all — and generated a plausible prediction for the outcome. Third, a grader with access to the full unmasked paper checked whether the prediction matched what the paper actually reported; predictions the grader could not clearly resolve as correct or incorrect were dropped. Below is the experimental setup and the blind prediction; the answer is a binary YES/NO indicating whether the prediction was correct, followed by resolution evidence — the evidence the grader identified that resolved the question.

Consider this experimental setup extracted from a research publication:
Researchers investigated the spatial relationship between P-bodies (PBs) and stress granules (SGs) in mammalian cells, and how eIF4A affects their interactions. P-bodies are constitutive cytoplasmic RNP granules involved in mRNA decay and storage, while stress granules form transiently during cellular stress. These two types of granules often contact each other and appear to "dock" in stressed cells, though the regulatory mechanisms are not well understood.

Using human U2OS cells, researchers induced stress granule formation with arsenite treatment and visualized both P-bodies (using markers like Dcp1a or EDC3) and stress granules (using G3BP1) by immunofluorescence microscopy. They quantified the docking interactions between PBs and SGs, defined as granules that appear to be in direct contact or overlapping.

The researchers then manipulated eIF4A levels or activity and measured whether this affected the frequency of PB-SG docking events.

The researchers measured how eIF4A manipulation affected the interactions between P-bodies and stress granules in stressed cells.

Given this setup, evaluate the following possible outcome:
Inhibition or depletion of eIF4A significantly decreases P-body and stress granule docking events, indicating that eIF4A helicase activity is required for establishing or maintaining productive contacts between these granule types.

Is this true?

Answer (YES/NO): NO